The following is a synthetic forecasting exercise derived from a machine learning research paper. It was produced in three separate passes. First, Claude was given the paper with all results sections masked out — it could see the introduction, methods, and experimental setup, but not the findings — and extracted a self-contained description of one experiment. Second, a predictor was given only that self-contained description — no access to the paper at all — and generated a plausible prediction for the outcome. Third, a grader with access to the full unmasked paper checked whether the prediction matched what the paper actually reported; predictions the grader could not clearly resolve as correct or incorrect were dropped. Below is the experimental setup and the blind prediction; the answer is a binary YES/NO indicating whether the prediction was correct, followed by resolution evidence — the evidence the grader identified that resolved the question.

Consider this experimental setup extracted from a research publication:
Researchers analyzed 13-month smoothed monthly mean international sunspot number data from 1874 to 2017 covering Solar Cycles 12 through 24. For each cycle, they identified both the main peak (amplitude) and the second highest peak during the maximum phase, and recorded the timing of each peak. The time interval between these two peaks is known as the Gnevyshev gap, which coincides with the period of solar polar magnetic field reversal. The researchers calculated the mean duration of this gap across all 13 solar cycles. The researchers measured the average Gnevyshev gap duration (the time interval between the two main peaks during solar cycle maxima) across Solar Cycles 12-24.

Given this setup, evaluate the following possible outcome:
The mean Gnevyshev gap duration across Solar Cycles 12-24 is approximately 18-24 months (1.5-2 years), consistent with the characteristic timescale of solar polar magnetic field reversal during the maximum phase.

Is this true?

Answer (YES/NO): NO